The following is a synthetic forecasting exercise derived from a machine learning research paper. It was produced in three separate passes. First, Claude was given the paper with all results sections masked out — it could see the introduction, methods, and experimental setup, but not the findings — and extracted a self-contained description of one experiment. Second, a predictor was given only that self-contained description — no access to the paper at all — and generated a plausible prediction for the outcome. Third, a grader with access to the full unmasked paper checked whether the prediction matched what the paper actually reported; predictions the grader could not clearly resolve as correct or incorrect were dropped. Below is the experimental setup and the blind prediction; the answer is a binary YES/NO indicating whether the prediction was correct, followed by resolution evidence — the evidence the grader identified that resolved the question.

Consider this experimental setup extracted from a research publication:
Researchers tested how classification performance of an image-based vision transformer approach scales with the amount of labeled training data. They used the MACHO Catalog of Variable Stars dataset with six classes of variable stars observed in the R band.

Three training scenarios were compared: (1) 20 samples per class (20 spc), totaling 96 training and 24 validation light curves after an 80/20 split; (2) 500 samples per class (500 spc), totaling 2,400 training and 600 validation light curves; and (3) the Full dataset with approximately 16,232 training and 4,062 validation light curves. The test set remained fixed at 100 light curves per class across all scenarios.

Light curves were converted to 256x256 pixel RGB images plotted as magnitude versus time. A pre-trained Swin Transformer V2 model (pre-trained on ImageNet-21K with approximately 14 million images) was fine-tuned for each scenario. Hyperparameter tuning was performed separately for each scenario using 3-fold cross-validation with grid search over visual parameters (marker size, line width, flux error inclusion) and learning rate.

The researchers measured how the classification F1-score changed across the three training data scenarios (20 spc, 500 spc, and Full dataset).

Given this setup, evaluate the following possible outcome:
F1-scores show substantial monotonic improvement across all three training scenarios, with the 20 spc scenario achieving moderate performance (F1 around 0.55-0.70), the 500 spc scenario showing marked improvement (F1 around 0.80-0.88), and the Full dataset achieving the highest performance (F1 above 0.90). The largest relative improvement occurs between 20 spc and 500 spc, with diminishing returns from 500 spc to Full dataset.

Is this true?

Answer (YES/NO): NO